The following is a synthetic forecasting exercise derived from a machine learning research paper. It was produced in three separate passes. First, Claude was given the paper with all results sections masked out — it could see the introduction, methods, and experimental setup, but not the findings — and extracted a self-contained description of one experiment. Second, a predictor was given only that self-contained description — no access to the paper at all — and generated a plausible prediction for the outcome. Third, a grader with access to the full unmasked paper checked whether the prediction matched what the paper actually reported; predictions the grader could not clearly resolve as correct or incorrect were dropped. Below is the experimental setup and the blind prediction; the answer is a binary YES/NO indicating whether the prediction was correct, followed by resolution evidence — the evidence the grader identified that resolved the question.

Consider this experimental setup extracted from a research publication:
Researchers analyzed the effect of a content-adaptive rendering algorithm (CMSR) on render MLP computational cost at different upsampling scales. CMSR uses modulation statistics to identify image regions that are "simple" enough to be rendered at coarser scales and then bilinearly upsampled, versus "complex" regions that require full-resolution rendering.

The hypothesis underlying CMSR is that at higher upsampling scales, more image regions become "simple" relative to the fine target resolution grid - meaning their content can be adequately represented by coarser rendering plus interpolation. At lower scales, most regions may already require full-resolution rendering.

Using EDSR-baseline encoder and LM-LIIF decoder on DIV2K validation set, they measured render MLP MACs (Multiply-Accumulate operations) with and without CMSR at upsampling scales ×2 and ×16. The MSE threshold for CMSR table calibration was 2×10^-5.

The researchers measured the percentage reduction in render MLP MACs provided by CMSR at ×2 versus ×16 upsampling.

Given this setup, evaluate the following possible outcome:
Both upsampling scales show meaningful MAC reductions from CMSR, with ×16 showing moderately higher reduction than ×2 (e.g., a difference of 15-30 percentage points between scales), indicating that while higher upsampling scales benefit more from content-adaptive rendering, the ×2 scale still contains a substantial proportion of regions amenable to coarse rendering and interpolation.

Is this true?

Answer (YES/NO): NO